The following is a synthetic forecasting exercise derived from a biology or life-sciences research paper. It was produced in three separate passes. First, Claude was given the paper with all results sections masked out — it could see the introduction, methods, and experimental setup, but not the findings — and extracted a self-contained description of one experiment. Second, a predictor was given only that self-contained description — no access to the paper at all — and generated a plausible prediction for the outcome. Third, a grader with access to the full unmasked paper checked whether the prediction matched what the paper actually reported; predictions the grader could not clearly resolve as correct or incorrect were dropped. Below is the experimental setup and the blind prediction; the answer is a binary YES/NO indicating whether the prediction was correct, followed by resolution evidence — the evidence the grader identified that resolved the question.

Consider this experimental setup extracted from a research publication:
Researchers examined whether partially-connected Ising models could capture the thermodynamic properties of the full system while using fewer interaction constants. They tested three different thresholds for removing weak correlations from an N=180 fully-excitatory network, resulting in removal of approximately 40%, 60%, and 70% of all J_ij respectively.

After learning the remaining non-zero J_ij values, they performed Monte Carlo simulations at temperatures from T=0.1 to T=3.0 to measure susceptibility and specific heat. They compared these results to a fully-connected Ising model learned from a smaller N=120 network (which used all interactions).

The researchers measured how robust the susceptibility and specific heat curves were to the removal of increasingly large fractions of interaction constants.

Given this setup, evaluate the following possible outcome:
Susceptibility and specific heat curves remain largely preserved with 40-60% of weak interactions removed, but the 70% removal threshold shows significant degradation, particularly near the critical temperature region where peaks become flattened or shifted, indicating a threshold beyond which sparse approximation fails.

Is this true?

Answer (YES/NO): NO